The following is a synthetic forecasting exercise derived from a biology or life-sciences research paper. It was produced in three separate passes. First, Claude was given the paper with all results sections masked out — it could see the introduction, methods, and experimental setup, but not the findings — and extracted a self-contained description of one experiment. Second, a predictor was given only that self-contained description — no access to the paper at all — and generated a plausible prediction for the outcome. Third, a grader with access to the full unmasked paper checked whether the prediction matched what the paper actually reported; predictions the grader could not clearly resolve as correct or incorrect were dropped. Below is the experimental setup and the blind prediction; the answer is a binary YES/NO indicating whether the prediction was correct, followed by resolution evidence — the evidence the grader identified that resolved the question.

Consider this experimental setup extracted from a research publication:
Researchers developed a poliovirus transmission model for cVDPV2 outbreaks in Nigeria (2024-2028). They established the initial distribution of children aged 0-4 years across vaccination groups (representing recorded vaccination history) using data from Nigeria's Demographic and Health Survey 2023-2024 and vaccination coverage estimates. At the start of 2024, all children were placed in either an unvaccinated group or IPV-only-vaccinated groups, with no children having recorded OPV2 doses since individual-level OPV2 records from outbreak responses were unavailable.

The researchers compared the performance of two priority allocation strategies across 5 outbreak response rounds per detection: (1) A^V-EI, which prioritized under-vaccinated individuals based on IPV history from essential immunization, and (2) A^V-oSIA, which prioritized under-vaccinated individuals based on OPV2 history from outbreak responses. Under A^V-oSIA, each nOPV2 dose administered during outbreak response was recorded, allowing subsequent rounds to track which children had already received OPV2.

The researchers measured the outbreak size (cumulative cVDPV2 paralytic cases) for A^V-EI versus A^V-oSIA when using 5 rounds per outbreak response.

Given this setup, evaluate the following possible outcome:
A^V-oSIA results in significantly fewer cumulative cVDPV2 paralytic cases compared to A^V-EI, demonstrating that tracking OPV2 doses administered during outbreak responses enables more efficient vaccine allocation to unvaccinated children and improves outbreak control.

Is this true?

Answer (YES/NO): YES